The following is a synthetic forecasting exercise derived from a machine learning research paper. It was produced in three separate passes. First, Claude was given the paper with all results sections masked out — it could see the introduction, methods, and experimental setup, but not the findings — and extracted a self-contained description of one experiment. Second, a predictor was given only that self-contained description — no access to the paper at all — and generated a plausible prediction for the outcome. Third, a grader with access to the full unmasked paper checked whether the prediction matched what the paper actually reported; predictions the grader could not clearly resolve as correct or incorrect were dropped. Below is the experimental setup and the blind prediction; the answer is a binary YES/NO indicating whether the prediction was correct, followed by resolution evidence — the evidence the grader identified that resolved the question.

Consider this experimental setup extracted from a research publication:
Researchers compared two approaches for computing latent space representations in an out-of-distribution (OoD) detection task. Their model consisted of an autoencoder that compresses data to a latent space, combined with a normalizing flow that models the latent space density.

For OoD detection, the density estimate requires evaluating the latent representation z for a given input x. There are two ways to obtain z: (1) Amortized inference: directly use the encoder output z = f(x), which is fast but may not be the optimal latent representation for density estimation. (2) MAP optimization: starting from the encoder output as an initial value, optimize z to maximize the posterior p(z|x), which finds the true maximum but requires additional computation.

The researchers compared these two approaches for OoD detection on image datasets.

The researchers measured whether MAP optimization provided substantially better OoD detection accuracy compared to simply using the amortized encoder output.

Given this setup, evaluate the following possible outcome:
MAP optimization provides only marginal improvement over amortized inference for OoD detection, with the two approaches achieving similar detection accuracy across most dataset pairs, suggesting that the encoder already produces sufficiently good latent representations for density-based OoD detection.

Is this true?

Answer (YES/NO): YES